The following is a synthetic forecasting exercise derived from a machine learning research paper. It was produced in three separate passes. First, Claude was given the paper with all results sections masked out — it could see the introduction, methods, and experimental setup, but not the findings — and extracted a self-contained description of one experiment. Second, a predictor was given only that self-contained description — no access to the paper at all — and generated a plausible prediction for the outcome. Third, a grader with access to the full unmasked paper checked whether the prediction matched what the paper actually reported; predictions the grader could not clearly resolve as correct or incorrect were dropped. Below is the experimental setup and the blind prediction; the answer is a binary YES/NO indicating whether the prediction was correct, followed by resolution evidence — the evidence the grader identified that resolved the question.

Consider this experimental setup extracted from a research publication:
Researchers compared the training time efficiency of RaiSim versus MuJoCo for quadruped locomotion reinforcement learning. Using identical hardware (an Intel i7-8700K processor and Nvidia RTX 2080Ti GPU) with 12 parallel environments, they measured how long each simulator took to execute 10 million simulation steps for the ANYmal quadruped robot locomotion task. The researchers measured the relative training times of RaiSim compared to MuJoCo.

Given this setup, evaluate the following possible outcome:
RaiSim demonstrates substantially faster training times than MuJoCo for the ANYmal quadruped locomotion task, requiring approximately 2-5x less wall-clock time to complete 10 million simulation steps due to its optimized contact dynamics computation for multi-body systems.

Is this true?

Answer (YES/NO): NO